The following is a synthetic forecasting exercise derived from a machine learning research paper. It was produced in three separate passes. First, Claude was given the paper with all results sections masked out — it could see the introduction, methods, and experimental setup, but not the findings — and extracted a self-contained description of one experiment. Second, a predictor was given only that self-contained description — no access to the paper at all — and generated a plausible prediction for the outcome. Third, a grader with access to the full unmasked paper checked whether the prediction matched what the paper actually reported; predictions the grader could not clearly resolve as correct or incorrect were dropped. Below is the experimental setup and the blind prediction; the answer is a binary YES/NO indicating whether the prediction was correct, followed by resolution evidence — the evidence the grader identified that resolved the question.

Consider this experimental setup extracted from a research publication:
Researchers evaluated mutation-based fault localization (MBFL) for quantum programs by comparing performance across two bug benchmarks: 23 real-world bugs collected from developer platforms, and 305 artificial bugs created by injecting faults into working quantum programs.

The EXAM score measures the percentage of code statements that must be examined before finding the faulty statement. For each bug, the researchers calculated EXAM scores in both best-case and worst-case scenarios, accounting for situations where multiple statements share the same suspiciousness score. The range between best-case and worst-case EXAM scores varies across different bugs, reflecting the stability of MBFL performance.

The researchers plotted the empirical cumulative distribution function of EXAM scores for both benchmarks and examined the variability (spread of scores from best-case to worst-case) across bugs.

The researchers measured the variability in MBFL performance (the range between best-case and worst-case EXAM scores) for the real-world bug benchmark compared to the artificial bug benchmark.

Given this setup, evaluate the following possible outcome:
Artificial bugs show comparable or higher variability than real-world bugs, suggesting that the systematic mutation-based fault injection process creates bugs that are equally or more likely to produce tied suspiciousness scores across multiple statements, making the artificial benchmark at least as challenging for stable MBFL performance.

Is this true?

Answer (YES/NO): NO